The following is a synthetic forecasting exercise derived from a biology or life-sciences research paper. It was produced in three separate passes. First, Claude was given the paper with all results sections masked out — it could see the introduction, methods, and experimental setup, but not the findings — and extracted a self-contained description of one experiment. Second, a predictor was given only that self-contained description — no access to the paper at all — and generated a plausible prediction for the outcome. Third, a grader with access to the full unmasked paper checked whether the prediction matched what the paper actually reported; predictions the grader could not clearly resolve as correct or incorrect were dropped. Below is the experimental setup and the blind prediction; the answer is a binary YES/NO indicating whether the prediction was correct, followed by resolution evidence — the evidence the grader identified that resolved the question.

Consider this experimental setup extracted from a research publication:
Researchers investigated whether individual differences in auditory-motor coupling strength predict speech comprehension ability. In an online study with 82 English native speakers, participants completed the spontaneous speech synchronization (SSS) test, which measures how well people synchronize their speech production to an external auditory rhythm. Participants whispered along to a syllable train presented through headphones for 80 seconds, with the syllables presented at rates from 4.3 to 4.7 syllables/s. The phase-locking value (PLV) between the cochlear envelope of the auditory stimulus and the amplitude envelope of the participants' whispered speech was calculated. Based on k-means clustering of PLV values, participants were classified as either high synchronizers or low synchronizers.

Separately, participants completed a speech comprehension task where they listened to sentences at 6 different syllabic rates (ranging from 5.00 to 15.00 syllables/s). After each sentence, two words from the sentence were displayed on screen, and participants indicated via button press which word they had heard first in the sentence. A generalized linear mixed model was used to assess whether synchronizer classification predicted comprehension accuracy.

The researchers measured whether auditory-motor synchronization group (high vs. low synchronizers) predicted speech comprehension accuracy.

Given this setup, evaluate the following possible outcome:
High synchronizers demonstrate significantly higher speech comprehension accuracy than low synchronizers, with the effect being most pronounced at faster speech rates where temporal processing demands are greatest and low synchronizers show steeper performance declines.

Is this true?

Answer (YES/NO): NO